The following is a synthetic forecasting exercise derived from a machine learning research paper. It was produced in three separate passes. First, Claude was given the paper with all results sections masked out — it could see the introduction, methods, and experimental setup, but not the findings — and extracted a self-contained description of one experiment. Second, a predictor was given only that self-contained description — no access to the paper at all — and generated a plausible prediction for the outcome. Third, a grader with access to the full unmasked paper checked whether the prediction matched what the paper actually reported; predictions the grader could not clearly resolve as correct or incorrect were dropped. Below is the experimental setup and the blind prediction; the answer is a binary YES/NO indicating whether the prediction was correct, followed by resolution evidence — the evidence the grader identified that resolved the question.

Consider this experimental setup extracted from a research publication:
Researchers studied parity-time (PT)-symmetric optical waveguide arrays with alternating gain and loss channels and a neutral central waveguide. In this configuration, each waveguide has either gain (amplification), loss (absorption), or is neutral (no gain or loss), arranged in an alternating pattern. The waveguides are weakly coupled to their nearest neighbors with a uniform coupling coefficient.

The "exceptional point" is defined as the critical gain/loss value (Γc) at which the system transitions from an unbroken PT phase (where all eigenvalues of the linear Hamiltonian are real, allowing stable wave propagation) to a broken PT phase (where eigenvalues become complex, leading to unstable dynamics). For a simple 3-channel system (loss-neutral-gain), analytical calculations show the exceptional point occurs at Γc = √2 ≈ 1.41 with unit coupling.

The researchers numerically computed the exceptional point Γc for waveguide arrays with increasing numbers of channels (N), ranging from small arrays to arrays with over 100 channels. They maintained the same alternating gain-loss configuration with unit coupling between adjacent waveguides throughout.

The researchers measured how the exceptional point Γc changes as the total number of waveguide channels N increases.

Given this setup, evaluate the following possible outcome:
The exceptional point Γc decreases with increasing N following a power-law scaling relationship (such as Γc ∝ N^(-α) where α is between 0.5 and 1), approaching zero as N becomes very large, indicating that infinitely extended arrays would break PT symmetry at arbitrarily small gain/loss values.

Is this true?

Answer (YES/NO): YES